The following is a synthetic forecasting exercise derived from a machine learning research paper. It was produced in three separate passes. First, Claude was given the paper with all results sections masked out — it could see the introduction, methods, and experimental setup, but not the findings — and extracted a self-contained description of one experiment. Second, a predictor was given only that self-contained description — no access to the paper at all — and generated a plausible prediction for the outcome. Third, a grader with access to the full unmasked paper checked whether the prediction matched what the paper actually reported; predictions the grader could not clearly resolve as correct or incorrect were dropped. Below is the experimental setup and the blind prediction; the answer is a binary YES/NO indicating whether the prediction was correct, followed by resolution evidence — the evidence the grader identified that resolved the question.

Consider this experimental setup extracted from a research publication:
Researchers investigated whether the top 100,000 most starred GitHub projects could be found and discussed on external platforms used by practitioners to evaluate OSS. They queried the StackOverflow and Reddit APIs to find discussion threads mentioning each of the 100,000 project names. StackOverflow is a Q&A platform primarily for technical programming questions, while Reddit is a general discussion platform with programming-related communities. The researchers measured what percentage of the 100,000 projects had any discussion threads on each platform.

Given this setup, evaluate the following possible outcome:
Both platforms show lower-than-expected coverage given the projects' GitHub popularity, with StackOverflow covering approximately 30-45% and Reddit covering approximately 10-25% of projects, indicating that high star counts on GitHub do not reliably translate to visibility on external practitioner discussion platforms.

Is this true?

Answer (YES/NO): NO